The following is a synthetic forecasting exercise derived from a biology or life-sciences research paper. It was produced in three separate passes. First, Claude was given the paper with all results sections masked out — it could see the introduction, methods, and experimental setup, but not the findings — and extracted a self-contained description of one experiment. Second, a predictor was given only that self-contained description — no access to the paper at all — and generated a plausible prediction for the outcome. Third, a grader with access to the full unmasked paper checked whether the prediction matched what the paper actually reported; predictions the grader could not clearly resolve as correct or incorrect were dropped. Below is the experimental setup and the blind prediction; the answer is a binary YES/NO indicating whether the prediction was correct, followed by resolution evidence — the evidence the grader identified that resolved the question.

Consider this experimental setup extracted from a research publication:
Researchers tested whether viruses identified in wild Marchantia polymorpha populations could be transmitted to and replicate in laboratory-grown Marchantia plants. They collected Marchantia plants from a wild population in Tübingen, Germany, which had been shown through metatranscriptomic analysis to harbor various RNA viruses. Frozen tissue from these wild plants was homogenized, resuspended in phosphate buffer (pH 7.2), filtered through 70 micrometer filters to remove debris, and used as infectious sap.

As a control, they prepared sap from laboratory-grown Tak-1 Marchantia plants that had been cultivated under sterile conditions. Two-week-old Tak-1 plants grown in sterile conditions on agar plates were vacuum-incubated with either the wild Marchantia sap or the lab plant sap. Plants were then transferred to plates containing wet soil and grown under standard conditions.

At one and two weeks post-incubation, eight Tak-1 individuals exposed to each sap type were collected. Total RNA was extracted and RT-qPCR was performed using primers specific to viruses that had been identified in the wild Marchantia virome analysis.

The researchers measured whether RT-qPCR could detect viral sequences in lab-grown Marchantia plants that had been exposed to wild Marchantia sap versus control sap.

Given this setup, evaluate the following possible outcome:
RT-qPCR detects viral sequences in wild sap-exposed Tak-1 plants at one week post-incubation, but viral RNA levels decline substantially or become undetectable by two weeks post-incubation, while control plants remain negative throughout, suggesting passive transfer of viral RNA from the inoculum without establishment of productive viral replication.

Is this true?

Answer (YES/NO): NO